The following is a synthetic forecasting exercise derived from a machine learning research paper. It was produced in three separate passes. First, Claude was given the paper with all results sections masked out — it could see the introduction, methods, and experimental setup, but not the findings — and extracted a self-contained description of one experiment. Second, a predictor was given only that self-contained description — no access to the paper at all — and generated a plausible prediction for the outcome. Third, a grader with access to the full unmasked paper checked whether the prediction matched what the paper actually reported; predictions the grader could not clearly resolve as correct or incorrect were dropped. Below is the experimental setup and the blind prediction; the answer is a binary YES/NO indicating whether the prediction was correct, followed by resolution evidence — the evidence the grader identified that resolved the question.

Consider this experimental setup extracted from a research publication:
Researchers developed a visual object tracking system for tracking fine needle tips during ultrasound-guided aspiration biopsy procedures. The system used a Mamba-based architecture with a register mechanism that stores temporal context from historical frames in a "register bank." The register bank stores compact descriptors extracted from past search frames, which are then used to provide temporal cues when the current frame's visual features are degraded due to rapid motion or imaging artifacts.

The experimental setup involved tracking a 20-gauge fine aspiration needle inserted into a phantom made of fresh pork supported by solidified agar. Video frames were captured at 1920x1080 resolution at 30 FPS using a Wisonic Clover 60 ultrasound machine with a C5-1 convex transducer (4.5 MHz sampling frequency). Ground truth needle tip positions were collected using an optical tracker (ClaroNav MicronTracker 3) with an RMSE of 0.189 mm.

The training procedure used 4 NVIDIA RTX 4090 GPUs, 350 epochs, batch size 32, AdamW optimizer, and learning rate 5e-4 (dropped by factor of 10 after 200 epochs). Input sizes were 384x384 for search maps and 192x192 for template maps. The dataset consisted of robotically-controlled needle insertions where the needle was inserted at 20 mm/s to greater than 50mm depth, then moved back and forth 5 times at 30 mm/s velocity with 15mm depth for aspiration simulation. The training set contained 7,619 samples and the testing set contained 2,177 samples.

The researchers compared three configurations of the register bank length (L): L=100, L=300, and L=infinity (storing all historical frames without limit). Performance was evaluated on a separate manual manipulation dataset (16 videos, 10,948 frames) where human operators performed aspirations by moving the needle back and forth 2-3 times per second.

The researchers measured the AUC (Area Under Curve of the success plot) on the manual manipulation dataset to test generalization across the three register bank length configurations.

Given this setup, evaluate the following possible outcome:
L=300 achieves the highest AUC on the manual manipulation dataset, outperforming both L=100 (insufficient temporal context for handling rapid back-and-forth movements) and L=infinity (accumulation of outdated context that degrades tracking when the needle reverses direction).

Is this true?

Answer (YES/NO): NO